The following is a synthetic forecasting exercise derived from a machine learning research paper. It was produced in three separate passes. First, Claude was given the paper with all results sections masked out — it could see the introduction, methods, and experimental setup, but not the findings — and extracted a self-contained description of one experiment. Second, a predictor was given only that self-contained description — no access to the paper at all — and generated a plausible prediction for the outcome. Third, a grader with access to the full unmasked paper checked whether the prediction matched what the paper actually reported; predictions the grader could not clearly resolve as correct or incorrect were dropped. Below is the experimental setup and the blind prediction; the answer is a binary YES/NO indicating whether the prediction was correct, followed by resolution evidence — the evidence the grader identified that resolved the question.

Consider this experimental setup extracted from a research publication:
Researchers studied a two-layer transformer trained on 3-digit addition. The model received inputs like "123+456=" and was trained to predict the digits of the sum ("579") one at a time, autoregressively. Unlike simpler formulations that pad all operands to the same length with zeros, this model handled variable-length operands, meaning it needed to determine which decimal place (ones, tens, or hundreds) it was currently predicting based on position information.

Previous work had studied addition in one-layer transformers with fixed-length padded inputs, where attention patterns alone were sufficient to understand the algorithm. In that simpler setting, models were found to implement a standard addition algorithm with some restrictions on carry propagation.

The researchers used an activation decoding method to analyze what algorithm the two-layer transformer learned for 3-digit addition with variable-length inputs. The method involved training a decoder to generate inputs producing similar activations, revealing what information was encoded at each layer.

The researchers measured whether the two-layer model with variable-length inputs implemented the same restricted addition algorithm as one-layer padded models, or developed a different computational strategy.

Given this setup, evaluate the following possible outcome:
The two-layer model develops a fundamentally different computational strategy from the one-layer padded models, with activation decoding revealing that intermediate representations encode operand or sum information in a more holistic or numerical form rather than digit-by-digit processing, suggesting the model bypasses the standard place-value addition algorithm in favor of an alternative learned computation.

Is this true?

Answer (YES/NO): NO